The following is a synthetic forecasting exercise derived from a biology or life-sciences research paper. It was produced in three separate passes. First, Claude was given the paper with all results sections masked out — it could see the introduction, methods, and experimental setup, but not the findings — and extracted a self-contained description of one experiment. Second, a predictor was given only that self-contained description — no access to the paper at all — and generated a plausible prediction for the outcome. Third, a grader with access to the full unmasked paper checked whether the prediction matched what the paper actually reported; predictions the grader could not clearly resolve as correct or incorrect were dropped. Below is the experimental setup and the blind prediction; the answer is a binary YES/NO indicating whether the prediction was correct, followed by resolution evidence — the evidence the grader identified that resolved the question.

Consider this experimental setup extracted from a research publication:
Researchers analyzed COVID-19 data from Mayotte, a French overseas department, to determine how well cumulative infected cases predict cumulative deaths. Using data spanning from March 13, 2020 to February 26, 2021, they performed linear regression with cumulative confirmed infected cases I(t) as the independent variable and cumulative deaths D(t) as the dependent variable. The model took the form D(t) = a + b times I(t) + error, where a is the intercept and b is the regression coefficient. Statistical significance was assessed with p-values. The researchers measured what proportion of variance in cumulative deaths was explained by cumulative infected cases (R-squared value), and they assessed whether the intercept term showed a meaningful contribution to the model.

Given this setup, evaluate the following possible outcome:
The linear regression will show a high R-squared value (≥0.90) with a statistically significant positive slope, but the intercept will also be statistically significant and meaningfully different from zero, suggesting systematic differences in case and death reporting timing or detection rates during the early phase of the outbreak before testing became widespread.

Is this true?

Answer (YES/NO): NO